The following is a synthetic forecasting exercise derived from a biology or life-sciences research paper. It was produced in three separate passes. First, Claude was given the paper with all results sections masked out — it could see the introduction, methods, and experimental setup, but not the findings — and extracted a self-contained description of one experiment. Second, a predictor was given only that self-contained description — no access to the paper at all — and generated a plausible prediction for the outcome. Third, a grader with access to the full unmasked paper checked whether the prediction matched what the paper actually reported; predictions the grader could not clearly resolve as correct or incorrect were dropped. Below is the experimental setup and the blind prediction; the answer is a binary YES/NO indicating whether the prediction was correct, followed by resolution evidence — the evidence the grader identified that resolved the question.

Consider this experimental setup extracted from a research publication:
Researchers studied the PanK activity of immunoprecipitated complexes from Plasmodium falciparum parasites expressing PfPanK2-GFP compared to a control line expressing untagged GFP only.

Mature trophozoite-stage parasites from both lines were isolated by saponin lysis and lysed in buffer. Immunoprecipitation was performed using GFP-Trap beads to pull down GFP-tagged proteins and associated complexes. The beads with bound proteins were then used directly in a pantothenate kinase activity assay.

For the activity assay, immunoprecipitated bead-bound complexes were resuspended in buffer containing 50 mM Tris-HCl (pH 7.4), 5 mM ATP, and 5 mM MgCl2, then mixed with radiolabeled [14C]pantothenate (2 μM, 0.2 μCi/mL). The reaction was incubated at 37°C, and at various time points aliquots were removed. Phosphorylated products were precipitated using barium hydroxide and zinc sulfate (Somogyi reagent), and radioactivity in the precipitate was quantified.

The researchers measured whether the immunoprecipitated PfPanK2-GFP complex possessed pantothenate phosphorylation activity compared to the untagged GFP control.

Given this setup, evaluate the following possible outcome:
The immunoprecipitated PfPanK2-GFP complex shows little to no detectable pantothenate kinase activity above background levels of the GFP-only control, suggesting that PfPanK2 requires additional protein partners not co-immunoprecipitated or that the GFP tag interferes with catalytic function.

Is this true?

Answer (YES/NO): NO